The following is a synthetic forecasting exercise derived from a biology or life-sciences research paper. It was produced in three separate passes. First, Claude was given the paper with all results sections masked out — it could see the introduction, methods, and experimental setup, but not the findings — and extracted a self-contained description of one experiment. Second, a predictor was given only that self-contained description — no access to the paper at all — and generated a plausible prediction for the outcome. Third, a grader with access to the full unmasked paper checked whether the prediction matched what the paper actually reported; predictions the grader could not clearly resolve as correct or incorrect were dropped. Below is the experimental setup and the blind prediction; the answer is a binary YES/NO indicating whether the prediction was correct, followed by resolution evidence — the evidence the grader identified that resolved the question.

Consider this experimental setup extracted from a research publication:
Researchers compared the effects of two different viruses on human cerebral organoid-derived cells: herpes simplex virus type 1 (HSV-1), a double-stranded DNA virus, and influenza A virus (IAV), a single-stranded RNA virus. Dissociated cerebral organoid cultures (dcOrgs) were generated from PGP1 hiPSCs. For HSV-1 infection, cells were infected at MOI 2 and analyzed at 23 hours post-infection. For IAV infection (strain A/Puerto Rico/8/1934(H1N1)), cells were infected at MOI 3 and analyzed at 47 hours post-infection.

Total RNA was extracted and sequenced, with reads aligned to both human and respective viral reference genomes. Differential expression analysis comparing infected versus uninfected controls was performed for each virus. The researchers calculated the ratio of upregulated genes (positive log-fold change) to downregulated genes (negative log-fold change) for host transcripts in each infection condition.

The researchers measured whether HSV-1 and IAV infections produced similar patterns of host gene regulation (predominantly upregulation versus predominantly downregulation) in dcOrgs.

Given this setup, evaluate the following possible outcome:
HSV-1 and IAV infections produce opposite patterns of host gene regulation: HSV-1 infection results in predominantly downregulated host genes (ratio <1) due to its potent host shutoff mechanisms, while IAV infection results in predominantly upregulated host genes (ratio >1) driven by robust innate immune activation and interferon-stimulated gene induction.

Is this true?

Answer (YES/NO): NO